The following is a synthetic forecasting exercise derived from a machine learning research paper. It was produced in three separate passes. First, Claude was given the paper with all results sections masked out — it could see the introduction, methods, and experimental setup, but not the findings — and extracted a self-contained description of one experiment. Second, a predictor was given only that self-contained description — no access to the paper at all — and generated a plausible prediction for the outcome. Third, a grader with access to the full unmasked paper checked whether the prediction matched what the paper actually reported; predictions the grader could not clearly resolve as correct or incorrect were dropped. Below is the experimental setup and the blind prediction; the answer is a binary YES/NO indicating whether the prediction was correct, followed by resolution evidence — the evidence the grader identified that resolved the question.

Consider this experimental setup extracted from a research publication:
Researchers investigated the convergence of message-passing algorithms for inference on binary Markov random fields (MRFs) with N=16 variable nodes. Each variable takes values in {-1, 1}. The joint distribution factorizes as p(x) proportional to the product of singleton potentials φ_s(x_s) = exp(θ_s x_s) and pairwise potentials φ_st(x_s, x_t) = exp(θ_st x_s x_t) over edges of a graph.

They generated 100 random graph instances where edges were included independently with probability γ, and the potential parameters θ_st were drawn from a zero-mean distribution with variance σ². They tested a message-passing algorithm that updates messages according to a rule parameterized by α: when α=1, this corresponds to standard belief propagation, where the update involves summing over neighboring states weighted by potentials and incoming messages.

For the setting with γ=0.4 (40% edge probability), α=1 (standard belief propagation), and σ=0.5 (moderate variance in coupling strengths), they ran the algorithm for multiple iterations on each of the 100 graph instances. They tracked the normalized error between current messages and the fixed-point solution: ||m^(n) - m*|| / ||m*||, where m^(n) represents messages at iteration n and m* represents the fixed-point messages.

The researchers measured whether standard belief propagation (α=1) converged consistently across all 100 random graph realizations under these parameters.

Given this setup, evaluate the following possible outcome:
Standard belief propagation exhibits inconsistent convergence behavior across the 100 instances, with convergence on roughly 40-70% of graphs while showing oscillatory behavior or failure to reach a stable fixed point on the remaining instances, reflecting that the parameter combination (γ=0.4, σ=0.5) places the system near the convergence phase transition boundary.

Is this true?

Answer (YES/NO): NO